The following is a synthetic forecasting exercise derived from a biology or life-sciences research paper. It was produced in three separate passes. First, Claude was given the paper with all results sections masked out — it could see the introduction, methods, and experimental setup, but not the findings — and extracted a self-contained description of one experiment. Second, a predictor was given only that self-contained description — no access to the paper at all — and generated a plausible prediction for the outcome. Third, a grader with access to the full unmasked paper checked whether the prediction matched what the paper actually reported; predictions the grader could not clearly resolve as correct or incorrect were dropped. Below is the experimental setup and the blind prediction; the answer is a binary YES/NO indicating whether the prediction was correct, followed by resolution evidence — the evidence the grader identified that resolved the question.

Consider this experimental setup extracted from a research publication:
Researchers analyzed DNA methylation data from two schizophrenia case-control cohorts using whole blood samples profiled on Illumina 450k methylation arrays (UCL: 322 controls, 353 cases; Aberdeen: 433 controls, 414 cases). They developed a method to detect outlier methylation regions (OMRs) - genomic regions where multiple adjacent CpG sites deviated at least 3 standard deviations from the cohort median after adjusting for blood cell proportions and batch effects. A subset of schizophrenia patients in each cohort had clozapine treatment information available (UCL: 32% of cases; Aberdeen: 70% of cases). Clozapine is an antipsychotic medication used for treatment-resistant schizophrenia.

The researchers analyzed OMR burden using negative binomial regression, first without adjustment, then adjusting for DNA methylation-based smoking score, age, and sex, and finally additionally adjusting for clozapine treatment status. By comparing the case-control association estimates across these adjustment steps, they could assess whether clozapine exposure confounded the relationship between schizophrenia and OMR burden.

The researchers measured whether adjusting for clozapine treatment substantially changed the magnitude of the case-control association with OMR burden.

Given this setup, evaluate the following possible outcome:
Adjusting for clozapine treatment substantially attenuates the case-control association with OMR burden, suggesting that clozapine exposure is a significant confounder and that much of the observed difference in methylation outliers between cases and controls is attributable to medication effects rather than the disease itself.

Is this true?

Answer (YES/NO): NO